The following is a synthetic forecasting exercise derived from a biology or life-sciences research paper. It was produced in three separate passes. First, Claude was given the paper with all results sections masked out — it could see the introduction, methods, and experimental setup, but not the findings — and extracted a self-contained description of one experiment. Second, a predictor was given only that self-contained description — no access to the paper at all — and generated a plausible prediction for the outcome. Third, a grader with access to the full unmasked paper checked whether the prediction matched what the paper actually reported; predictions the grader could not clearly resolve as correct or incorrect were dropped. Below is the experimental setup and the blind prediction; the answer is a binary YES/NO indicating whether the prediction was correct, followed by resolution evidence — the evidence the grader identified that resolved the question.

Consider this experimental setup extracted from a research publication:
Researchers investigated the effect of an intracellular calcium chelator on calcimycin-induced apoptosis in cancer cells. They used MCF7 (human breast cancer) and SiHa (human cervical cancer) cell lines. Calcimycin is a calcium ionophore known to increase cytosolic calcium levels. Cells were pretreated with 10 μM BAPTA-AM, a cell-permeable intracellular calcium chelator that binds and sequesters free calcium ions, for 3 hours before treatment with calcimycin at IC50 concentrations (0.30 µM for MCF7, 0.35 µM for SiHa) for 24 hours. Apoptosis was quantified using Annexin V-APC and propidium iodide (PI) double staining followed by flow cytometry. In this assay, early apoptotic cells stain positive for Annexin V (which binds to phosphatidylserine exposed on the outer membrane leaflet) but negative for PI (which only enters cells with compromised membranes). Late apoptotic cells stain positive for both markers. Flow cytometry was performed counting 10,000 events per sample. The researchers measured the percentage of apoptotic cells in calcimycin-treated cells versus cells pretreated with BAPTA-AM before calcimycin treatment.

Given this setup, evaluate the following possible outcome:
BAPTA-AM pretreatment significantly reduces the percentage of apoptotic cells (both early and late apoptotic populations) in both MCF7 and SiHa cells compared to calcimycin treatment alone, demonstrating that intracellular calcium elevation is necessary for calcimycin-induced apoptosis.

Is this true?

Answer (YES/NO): YES